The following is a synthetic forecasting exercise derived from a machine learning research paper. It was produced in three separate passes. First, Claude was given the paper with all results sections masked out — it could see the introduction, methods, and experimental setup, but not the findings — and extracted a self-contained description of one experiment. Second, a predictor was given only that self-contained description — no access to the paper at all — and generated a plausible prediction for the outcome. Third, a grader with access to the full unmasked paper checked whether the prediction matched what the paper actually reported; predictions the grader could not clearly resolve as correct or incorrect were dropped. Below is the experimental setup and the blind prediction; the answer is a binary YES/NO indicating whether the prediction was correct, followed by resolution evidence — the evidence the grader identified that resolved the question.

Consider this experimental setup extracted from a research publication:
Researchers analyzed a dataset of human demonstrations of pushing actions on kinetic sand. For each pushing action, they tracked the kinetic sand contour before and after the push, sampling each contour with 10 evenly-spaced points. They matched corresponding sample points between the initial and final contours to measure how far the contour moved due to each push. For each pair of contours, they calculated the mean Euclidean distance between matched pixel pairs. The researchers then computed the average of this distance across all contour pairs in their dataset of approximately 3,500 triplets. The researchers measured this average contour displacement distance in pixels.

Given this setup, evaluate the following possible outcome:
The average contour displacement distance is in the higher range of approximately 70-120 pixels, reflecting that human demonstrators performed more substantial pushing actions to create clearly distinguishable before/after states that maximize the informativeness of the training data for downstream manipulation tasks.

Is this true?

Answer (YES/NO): NO